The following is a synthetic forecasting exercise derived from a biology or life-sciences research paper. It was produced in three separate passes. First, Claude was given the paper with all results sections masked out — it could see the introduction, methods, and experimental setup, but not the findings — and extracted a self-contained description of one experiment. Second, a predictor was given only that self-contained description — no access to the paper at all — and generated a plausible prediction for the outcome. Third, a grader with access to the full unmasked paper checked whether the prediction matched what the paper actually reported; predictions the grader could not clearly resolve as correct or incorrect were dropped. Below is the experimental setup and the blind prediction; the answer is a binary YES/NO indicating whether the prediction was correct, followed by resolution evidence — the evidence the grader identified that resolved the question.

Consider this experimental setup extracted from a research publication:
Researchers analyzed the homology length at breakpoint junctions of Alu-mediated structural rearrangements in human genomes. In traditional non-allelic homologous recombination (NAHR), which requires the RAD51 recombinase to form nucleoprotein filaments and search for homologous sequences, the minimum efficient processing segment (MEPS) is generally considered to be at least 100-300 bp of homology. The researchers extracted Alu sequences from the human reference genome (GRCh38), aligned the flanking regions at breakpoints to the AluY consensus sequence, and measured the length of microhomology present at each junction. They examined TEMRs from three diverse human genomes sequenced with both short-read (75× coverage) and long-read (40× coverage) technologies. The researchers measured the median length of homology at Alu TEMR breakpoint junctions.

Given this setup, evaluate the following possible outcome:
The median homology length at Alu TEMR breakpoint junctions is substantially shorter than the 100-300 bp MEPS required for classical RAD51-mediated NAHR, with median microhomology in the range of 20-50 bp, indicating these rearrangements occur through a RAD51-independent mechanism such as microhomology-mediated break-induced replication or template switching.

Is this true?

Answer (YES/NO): NO